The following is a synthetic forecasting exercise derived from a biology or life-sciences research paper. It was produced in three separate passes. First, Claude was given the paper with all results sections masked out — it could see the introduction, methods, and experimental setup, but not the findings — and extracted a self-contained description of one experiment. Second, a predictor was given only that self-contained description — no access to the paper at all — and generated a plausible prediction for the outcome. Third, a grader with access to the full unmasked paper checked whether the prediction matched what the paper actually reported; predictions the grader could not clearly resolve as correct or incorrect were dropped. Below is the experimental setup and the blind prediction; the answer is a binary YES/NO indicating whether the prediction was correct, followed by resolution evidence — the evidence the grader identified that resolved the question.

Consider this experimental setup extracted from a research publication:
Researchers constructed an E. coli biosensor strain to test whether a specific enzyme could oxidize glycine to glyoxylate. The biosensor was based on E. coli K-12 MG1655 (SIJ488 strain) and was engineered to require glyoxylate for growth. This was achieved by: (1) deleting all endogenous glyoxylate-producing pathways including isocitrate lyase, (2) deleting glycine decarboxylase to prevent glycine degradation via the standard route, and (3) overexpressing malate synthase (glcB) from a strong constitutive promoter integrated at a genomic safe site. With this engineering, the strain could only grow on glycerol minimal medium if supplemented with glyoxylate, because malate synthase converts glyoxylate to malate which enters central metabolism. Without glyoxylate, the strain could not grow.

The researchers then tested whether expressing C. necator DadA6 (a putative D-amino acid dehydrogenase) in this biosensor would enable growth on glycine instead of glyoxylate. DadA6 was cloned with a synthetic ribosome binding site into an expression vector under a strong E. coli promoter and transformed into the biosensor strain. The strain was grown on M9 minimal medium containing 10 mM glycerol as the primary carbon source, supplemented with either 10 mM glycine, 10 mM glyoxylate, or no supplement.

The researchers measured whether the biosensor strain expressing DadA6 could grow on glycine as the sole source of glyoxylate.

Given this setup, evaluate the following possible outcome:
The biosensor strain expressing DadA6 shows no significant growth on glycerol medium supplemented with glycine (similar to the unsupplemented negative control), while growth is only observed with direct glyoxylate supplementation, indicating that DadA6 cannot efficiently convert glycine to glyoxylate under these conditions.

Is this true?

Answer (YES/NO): NO